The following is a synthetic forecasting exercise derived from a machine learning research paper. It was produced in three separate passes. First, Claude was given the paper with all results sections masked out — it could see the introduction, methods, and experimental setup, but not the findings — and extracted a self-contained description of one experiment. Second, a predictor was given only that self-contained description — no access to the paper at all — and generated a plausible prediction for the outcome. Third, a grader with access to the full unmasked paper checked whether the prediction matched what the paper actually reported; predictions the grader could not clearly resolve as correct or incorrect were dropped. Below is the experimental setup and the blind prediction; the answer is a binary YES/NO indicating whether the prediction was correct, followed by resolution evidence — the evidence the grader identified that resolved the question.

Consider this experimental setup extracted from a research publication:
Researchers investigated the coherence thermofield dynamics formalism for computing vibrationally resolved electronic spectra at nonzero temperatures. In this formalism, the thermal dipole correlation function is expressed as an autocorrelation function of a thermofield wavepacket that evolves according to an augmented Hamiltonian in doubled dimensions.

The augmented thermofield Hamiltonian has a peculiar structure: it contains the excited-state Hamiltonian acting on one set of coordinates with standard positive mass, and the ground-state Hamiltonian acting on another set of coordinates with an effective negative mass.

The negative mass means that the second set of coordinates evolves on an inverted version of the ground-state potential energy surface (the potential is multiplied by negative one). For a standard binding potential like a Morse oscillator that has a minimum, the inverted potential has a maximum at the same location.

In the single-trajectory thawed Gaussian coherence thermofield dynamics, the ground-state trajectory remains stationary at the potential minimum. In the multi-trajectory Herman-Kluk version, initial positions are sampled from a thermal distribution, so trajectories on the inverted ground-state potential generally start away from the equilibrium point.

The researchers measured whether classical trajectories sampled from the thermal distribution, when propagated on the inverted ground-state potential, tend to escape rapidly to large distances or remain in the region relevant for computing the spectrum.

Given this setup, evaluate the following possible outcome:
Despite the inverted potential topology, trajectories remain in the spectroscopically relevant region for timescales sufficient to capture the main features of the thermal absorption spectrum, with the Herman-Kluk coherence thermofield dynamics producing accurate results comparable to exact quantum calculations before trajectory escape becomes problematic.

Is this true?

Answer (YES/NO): YES